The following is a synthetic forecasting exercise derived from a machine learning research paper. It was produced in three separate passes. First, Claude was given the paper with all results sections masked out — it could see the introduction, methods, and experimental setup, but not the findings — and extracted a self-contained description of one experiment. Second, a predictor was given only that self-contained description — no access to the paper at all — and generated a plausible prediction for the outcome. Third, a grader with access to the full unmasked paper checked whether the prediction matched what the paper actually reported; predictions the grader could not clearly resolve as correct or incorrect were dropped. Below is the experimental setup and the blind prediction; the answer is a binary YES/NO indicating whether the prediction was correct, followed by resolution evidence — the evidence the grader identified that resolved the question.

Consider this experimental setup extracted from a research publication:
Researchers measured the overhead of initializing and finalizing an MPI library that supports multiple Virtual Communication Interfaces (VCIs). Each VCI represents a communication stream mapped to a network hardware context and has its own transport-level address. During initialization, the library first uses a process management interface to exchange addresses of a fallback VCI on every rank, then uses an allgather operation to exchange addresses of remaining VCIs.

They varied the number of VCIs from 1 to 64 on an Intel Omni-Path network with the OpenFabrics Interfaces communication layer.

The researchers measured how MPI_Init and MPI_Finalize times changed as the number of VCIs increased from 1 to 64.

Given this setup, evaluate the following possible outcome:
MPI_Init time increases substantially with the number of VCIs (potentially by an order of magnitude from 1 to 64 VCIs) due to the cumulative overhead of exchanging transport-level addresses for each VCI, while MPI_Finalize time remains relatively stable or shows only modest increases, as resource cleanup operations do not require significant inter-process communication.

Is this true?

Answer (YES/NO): NO